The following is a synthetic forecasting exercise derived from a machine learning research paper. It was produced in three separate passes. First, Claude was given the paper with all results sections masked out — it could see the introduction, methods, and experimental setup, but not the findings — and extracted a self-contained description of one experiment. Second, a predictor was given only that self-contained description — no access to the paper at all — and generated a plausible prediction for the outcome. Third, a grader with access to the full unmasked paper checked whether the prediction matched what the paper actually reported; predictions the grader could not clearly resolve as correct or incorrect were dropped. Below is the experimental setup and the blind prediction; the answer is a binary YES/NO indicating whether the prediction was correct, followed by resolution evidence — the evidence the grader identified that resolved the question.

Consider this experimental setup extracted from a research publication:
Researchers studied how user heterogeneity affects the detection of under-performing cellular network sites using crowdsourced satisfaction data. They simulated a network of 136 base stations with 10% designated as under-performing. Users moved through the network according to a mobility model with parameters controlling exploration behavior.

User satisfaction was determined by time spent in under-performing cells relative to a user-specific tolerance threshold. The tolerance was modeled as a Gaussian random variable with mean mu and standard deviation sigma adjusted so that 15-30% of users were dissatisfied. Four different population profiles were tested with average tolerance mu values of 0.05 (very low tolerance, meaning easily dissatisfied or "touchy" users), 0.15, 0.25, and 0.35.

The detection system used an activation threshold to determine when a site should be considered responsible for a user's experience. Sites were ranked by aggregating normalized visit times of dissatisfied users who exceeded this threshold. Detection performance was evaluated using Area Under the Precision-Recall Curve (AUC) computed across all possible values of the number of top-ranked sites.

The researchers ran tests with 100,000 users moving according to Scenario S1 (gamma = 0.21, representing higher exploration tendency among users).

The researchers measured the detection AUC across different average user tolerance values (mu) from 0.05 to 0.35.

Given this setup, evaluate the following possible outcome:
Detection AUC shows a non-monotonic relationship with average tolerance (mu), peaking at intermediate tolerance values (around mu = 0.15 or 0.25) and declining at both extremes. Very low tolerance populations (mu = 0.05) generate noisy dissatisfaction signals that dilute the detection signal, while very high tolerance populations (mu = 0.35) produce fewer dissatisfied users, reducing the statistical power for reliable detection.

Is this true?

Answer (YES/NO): NO